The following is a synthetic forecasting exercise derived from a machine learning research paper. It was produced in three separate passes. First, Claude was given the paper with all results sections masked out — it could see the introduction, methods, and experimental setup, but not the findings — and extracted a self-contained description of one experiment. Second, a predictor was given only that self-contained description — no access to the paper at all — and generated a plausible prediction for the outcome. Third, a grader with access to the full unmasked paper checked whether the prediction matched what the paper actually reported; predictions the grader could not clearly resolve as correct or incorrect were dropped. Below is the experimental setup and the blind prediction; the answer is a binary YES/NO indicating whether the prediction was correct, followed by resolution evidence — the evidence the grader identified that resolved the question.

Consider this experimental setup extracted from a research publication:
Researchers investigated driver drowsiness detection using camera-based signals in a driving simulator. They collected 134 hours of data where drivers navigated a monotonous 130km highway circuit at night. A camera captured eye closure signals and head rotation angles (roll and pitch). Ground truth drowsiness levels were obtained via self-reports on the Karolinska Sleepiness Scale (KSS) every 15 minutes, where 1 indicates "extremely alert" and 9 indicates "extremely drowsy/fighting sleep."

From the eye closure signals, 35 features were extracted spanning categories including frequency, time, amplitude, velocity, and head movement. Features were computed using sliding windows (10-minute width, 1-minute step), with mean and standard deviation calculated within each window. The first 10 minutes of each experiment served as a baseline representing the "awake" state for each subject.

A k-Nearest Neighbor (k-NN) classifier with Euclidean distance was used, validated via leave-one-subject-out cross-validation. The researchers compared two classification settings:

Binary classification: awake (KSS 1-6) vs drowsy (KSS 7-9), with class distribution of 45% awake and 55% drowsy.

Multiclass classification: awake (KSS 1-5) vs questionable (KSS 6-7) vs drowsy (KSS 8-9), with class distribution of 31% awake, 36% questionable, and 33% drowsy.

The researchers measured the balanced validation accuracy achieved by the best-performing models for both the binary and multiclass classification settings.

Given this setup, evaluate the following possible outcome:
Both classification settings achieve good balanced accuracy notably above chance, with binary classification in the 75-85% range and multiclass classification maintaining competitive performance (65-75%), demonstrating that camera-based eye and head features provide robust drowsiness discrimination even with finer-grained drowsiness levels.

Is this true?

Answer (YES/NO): YES